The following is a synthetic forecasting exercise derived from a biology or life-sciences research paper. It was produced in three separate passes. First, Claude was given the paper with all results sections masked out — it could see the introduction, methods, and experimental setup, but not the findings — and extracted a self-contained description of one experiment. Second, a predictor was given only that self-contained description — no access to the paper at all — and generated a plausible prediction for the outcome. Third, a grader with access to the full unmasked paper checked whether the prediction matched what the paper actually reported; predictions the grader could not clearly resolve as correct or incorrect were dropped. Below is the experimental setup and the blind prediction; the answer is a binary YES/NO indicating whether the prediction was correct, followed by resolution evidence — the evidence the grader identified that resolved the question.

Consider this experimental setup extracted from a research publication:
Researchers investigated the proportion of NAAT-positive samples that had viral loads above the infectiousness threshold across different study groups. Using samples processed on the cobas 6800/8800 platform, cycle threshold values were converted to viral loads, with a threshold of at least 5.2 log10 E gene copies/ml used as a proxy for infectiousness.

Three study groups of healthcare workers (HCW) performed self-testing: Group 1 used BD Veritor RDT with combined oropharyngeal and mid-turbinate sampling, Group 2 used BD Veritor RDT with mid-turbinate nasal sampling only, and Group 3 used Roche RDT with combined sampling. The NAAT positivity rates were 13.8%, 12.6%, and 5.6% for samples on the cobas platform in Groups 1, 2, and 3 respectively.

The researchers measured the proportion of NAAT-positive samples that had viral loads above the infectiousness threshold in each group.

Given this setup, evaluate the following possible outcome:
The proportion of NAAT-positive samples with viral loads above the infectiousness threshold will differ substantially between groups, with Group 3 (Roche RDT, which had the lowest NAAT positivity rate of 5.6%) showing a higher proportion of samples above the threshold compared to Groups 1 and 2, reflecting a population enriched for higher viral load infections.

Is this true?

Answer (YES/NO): NO